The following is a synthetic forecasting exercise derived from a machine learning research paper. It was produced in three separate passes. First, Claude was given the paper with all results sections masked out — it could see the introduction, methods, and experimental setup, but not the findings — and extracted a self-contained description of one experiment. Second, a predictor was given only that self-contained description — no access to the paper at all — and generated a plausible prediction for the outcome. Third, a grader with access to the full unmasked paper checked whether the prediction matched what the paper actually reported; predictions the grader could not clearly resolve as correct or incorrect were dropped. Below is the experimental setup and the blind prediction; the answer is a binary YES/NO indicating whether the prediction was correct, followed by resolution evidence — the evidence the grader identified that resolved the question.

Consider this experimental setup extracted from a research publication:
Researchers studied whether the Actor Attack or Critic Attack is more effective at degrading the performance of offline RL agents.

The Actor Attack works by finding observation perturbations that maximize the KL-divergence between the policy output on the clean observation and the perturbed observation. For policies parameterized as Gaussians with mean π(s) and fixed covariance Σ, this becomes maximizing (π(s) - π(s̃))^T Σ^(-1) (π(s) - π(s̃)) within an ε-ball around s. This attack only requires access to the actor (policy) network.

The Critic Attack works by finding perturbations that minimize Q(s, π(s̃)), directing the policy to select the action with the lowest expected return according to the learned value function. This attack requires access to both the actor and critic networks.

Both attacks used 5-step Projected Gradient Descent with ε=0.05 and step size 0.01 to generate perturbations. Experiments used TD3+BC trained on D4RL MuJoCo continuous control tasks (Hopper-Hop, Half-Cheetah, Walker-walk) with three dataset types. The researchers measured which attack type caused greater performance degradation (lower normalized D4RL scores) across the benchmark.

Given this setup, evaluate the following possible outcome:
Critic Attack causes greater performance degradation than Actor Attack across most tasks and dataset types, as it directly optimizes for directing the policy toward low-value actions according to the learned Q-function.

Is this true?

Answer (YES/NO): YES